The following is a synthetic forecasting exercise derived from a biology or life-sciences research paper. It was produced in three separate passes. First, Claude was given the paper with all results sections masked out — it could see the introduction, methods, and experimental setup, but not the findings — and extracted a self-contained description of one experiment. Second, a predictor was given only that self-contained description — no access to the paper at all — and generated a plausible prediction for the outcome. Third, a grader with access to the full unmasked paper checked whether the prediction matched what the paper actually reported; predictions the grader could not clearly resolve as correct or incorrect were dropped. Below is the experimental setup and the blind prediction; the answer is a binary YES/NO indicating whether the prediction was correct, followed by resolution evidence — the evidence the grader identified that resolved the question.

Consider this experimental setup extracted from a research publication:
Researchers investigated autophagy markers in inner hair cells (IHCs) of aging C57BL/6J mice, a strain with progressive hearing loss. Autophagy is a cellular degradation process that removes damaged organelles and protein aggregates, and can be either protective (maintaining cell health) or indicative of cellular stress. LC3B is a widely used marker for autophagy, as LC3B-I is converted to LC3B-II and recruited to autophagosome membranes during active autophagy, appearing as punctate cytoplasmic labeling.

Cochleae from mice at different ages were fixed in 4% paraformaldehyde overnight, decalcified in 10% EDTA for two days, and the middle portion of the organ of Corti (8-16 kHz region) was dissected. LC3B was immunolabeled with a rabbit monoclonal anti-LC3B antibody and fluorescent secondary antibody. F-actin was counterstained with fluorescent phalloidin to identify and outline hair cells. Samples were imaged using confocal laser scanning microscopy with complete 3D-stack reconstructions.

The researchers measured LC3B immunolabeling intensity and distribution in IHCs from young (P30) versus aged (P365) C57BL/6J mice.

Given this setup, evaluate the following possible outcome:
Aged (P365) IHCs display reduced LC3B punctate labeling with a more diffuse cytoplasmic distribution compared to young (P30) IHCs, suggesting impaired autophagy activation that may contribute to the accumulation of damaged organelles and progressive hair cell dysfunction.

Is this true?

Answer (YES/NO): NO